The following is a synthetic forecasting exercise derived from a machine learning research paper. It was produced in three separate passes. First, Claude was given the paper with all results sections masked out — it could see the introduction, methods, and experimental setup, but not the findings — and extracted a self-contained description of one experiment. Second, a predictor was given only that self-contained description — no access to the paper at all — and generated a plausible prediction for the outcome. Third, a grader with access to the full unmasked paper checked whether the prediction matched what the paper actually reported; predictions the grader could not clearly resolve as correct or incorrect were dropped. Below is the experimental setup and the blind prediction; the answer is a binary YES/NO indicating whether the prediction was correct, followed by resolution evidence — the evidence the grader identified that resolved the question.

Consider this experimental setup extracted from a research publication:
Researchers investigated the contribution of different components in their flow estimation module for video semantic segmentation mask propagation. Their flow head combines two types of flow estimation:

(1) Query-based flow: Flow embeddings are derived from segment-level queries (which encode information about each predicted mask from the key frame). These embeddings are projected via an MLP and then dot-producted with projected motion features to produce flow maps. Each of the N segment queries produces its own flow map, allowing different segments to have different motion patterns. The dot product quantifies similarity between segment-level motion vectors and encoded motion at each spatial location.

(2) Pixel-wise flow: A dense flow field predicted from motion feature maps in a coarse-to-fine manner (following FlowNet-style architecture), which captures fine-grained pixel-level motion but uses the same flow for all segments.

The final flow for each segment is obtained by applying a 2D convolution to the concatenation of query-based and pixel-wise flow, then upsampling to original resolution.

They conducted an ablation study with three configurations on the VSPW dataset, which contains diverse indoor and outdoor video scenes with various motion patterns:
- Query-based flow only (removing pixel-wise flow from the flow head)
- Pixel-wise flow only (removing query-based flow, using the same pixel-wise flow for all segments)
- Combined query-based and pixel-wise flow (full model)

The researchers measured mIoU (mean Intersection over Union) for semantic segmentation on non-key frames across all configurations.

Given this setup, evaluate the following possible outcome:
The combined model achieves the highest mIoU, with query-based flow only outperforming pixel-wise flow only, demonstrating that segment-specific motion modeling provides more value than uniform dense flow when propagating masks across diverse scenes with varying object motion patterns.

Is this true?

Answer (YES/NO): YES